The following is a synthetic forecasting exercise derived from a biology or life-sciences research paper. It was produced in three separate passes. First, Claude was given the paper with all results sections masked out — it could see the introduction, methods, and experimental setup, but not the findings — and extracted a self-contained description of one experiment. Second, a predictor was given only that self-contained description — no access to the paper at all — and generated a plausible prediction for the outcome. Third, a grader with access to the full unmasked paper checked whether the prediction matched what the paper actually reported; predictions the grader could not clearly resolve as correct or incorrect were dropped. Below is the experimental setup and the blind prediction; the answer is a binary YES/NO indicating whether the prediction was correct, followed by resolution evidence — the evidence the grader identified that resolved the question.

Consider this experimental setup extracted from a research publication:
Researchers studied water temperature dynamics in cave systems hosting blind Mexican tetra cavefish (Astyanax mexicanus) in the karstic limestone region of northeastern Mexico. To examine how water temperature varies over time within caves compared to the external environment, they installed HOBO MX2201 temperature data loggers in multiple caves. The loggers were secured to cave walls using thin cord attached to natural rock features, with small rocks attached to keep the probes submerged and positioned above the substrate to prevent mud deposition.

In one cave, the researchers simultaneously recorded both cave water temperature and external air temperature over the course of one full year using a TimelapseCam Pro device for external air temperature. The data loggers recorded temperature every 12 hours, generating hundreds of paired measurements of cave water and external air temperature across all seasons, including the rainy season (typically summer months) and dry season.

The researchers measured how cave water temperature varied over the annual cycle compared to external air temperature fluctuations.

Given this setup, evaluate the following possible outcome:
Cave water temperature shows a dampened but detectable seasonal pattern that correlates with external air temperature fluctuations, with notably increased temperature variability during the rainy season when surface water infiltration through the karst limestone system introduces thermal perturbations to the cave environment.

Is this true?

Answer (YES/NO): NO